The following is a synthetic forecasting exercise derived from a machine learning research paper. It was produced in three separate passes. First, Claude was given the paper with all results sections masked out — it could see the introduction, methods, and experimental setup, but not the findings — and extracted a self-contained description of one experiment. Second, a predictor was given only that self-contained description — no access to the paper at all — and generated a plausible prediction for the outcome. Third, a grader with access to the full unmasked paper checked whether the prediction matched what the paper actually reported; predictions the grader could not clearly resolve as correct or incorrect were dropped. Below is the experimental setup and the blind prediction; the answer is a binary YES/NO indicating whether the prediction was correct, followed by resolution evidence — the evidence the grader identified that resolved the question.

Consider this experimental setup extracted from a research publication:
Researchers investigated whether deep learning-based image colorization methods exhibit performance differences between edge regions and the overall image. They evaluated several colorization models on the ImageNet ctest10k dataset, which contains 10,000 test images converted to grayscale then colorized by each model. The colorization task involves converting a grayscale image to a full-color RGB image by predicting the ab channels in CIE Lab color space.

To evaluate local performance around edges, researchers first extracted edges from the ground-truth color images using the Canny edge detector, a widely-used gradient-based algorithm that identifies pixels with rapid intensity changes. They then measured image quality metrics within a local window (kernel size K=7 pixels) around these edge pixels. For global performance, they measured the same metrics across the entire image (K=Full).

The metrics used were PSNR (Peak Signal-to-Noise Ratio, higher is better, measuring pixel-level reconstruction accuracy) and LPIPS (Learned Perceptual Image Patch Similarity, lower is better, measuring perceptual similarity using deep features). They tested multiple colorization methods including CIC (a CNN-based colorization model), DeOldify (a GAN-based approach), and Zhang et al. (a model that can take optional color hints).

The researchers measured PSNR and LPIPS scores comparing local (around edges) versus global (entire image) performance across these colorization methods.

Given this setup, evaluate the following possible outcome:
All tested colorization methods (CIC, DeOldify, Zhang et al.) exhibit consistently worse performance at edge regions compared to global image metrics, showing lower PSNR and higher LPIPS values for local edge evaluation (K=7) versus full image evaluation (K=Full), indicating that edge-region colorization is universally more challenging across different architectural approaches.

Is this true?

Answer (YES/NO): YES